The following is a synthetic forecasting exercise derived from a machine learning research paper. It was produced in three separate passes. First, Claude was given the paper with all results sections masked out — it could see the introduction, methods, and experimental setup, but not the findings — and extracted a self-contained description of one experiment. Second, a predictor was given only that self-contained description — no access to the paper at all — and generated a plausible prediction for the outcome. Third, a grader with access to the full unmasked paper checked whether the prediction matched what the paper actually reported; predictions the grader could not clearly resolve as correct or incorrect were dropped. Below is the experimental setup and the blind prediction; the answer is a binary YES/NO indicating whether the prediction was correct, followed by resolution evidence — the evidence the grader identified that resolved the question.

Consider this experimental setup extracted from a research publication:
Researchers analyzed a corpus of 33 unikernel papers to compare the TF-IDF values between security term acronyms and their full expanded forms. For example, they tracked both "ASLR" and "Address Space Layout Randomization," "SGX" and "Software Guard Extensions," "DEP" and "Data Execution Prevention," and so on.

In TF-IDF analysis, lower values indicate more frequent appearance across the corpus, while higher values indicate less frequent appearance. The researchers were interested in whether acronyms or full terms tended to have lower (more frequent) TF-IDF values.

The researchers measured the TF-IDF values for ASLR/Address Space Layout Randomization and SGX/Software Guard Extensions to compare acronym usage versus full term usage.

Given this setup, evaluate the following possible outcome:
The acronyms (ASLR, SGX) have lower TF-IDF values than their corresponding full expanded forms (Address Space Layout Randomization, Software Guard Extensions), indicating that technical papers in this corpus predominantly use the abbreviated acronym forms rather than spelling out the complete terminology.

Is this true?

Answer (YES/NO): YES